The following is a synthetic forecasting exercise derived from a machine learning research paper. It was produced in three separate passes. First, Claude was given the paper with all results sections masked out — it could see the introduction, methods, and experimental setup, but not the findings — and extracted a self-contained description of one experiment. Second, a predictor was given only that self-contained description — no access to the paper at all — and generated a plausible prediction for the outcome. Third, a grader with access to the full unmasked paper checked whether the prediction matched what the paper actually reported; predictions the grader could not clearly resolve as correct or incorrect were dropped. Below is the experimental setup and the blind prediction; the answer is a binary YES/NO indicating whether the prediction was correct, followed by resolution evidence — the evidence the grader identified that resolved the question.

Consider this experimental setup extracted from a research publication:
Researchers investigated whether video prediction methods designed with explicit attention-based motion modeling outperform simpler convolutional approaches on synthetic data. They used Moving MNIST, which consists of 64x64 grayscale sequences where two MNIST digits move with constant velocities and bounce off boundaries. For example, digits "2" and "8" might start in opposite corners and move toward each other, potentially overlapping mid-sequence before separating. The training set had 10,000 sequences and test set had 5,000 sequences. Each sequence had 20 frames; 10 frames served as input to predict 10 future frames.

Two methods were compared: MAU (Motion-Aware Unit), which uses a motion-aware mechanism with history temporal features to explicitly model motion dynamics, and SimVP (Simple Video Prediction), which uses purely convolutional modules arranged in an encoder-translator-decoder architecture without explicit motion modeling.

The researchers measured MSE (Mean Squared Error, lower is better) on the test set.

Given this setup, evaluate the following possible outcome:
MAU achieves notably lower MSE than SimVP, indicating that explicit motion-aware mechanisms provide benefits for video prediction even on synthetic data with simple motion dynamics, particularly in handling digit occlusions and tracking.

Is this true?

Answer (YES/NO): NO